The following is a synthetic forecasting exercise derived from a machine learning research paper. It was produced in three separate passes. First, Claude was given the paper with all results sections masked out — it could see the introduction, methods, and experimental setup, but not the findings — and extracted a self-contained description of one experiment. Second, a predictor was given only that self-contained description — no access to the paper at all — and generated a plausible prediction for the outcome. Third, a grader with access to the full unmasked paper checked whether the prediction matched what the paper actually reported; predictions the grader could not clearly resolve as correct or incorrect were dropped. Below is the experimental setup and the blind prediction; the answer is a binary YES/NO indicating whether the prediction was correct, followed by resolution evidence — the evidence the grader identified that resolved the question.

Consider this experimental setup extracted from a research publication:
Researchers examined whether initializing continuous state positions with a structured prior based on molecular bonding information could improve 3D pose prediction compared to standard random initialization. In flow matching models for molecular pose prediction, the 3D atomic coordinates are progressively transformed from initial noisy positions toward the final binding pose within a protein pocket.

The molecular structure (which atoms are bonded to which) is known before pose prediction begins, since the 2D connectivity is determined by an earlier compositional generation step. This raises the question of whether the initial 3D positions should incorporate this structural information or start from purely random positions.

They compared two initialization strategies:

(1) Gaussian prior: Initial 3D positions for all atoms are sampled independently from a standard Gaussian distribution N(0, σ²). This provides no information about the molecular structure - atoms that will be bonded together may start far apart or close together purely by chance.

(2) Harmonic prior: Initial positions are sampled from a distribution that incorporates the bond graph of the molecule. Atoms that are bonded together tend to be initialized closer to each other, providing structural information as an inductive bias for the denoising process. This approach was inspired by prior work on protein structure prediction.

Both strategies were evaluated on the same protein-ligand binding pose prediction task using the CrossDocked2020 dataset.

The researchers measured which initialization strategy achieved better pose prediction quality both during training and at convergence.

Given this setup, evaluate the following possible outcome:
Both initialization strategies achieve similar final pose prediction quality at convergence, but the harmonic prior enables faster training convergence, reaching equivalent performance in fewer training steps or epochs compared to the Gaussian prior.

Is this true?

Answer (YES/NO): NO